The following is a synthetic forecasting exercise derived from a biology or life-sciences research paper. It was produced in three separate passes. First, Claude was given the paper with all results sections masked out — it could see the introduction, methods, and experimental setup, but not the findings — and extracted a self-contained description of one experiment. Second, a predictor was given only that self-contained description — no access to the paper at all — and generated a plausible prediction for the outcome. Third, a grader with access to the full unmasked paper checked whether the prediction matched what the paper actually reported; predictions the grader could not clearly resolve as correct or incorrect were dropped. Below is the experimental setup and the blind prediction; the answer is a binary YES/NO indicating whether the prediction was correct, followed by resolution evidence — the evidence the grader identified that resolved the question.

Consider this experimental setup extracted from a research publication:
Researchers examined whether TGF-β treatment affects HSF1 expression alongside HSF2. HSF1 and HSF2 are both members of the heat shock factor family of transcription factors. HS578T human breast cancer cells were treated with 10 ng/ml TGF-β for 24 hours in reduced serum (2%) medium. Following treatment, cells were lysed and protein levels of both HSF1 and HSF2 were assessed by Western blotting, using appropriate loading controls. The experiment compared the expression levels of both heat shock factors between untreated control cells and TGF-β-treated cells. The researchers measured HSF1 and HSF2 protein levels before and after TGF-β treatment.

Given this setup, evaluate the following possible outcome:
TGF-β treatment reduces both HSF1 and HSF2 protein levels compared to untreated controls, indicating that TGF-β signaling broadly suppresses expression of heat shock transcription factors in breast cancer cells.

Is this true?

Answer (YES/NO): NO